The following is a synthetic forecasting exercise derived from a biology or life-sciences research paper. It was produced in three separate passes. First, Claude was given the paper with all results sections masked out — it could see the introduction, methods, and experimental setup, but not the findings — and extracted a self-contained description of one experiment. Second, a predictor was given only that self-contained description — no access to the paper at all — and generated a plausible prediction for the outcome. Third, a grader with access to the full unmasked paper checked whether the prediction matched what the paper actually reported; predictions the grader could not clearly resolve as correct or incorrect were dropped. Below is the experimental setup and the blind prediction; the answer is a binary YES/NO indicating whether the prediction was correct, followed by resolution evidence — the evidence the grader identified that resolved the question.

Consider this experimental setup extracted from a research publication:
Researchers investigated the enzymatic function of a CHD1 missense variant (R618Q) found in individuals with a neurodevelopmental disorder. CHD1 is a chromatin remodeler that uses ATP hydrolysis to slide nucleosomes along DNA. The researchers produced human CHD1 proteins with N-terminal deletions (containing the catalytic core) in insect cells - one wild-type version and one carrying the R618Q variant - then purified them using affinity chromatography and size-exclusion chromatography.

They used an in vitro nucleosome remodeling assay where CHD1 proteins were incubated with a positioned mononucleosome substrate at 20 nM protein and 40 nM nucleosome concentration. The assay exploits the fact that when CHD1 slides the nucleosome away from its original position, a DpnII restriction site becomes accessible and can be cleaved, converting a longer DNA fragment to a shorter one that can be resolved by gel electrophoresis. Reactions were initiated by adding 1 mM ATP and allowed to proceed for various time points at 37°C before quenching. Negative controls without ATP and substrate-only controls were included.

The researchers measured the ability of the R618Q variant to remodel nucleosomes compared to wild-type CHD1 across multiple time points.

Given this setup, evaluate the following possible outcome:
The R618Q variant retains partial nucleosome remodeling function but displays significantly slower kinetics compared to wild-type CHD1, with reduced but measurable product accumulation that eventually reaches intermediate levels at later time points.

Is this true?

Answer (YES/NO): NO